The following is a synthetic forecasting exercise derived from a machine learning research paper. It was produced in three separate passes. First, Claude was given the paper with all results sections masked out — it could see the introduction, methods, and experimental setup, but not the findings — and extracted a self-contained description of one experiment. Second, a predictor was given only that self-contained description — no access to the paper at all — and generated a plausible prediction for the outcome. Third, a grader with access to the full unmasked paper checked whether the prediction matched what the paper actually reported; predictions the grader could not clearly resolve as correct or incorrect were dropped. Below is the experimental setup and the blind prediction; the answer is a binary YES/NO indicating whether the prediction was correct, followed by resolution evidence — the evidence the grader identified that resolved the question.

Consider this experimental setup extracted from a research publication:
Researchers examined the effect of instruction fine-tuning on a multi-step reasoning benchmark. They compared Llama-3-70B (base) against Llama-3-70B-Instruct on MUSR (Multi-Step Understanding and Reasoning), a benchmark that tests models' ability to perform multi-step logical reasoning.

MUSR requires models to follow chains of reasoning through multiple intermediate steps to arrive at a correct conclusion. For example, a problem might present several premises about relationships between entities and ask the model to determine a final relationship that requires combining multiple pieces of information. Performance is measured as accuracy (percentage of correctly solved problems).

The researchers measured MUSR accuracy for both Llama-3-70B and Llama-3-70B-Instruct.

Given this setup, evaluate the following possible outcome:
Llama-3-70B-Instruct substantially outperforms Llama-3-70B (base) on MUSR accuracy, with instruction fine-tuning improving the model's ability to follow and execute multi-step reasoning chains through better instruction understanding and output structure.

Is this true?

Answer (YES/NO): NO